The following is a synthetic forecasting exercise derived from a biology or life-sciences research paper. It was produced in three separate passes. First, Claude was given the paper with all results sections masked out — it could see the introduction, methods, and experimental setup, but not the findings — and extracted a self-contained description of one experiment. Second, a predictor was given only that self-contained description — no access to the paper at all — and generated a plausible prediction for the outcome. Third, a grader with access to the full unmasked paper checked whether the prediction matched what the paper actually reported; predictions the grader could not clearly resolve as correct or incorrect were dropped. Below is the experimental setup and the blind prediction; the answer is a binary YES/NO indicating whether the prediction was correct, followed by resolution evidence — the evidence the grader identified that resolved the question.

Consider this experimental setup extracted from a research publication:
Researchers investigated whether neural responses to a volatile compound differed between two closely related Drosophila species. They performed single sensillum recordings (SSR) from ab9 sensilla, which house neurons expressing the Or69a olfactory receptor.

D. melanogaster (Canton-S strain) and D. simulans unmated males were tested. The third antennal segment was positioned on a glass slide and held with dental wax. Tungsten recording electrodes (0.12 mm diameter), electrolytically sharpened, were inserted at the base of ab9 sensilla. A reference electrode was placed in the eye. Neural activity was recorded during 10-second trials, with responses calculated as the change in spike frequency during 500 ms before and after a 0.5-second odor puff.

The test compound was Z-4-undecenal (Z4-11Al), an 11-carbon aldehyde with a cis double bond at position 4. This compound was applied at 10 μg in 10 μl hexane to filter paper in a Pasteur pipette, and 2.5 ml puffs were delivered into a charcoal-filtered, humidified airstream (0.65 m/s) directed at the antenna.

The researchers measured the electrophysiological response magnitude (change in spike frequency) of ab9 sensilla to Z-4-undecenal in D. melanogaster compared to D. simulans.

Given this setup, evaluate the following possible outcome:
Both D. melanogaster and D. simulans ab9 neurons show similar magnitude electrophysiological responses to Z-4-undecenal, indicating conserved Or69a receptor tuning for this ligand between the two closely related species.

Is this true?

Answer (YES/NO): NO